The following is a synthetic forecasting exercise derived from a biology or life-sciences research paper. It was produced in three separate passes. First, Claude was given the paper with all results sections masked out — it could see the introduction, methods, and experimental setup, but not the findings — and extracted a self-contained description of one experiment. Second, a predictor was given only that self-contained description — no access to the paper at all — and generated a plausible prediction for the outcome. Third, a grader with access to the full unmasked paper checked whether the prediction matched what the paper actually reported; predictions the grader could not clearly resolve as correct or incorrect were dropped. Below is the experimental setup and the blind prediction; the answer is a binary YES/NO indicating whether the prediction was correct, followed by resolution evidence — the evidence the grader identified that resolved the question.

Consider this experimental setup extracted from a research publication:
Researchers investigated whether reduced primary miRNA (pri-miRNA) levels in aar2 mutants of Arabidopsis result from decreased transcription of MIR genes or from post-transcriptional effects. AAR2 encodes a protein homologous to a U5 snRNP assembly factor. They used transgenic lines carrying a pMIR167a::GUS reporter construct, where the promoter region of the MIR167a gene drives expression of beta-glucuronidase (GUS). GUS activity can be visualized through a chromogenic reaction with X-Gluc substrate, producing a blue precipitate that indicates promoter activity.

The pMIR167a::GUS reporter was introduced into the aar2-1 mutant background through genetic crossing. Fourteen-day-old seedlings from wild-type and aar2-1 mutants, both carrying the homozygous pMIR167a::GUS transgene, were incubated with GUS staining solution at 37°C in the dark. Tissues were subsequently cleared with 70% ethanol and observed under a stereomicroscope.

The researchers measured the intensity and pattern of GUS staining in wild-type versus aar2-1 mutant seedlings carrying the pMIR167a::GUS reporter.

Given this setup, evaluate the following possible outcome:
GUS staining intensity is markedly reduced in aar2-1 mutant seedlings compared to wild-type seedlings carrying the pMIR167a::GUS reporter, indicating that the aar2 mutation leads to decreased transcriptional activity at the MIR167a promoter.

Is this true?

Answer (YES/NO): NO